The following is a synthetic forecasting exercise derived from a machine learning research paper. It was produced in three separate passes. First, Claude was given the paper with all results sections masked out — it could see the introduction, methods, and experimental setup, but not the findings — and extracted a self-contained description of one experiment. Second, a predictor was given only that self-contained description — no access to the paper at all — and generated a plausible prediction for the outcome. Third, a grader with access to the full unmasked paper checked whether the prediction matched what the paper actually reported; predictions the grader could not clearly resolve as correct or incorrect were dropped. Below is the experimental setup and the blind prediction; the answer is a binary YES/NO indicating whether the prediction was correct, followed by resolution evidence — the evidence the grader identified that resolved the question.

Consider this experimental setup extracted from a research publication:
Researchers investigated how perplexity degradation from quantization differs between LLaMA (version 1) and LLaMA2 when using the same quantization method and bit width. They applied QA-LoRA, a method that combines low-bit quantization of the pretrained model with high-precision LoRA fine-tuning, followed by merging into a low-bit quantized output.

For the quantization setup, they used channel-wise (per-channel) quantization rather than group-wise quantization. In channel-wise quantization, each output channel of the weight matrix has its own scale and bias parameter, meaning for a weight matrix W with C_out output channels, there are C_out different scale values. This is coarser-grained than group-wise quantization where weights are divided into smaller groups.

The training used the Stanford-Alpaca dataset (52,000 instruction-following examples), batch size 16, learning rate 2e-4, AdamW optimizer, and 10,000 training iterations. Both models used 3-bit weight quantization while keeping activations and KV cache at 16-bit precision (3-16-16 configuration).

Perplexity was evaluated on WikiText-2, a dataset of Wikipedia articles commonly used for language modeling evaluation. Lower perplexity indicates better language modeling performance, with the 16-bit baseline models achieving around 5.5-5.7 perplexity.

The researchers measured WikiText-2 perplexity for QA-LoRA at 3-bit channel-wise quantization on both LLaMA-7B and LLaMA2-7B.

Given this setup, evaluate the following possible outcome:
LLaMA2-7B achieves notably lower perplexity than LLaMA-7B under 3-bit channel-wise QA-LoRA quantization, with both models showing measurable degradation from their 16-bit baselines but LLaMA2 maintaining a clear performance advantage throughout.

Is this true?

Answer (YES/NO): YES